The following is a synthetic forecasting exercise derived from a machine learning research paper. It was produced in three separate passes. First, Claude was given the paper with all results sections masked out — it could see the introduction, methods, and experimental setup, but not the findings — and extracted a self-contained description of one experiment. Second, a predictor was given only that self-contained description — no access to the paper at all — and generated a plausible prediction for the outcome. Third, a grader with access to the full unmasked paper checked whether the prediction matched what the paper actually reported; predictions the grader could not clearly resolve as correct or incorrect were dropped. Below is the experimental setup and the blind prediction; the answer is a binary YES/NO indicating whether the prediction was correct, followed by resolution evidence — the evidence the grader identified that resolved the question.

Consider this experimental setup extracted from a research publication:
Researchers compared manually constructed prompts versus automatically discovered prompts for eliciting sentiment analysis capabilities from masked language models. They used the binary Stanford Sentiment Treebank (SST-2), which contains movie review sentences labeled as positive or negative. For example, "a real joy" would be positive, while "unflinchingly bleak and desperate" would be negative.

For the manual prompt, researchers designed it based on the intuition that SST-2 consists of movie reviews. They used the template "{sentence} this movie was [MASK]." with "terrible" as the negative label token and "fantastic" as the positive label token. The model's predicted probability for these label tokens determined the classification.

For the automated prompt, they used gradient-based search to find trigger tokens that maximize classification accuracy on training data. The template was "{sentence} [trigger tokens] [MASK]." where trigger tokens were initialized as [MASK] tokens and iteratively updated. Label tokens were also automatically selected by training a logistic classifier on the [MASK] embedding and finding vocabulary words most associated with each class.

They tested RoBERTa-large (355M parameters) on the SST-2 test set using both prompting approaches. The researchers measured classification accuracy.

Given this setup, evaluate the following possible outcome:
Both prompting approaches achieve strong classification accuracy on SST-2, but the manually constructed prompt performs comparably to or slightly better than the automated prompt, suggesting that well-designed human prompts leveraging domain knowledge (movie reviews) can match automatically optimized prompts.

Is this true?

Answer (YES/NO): NO